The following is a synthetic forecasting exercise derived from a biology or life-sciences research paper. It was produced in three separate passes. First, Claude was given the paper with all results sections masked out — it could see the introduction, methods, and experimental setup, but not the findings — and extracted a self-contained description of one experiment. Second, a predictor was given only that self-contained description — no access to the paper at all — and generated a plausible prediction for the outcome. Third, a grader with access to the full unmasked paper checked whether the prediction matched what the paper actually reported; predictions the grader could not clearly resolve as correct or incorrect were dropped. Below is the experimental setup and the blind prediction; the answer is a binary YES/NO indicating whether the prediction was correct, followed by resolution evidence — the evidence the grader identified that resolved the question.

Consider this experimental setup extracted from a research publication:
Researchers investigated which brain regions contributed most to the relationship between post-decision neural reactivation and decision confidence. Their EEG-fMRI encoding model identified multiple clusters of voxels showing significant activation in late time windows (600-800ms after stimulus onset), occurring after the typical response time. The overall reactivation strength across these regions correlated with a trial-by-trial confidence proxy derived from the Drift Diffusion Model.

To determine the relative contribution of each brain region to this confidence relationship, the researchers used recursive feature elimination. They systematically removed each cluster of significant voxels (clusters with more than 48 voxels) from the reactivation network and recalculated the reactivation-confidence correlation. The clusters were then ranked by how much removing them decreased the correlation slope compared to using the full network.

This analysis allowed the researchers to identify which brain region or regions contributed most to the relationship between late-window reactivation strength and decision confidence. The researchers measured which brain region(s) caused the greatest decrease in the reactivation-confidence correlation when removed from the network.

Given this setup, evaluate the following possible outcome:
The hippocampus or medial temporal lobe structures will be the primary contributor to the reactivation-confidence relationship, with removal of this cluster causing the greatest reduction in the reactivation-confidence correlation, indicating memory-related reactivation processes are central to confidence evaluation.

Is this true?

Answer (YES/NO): NO